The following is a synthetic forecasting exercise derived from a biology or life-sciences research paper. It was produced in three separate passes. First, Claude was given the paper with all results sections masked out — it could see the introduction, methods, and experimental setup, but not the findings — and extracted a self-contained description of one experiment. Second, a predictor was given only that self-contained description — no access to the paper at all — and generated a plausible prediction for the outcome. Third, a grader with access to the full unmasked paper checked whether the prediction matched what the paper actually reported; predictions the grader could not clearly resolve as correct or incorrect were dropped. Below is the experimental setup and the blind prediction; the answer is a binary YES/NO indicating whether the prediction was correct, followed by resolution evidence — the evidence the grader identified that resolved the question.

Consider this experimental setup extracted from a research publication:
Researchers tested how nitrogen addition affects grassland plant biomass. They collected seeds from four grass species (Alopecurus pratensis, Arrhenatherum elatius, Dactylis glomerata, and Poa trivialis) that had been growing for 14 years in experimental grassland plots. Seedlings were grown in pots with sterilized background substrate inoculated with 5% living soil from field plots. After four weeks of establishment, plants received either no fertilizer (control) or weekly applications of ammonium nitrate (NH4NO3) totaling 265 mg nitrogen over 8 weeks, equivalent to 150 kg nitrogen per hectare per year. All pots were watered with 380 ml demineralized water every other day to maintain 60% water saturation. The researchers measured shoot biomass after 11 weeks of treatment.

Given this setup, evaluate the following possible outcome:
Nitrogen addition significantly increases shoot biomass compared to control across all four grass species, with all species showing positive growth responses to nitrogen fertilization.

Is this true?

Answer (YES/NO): YES